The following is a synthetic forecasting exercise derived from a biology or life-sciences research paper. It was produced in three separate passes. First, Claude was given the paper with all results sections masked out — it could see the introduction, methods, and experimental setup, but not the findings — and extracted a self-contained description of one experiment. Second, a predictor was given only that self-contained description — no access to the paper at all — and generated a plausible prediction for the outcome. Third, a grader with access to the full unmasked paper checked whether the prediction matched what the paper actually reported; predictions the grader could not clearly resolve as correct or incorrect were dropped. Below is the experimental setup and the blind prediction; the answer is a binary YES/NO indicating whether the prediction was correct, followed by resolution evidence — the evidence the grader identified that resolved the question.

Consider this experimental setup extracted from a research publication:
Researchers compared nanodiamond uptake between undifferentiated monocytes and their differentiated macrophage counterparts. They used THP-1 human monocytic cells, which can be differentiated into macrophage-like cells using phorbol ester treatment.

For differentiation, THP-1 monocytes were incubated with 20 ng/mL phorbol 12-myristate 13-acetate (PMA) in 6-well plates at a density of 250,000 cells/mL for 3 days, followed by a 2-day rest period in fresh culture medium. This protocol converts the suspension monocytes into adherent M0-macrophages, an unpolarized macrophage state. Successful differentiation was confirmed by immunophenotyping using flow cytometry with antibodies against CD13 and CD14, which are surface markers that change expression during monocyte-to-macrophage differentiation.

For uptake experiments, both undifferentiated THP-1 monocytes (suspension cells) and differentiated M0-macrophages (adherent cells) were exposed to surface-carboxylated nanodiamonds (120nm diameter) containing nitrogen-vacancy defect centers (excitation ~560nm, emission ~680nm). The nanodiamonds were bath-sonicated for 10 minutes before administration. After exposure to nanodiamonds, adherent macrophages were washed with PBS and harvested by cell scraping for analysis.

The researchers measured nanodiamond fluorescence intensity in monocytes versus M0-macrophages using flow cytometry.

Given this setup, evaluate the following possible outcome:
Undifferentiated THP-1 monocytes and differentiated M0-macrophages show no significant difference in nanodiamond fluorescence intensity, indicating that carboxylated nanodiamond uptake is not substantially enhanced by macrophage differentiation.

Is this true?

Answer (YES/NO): NO